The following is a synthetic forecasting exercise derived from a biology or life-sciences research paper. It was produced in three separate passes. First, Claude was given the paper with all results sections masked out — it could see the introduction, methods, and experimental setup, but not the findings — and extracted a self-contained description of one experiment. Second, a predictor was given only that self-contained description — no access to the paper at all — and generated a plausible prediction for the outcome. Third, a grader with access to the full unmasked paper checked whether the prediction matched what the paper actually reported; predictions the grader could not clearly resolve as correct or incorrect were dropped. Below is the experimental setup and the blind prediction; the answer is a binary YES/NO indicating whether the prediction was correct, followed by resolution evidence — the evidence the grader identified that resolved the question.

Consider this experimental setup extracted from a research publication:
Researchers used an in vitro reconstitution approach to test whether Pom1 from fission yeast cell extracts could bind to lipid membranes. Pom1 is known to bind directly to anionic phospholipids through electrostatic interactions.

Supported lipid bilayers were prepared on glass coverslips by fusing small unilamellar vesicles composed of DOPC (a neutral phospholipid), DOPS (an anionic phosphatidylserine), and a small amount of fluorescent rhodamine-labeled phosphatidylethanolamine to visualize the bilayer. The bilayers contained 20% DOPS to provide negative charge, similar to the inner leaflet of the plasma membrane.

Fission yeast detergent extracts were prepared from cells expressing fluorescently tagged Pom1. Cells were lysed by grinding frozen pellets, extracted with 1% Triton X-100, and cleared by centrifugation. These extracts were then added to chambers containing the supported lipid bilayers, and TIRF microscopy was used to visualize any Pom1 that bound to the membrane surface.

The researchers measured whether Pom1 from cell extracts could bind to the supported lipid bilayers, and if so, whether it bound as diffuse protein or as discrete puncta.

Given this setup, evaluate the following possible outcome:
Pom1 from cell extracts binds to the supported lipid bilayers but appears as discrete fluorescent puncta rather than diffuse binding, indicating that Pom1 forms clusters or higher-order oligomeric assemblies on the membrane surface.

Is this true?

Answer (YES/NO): YES